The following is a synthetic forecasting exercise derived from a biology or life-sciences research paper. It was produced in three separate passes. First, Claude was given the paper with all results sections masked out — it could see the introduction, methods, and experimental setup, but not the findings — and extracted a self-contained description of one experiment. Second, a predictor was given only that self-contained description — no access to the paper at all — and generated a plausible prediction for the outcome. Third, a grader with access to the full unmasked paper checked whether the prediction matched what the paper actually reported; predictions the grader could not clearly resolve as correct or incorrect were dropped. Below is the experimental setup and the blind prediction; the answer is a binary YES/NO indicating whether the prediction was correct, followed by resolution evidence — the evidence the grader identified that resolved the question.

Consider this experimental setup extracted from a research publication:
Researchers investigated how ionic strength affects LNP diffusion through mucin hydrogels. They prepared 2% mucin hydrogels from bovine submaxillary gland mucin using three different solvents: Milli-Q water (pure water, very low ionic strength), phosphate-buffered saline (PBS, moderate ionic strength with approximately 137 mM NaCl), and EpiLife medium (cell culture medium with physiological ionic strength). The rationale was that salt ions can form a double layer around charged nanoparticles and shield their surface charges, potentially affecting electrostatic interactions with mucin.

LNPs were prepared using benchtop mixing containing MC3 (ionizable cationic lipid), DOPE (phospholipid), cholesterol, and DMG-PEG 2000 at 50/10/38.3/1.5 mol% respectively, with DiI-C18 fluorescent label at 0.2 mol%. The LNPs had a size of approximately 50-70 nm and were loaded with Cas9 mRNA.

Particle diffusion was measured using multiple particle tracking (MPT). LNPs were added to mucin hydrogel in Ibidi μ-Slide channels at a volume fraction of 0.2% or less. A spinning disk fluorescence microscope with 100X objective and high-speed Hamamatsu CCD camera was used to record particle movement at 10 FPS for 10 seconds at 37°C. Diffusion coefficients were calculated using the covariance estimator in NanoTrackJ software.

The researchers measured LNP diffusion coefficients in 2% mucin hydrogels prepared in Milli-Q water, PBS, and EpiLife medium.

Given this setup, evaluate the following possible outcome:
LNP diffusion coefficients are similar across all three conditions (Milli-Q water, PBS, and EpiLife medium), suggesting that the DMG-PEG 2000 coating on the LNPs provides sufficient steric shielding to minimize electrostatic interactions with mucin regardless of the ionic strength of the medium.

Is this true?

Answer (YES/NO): NO